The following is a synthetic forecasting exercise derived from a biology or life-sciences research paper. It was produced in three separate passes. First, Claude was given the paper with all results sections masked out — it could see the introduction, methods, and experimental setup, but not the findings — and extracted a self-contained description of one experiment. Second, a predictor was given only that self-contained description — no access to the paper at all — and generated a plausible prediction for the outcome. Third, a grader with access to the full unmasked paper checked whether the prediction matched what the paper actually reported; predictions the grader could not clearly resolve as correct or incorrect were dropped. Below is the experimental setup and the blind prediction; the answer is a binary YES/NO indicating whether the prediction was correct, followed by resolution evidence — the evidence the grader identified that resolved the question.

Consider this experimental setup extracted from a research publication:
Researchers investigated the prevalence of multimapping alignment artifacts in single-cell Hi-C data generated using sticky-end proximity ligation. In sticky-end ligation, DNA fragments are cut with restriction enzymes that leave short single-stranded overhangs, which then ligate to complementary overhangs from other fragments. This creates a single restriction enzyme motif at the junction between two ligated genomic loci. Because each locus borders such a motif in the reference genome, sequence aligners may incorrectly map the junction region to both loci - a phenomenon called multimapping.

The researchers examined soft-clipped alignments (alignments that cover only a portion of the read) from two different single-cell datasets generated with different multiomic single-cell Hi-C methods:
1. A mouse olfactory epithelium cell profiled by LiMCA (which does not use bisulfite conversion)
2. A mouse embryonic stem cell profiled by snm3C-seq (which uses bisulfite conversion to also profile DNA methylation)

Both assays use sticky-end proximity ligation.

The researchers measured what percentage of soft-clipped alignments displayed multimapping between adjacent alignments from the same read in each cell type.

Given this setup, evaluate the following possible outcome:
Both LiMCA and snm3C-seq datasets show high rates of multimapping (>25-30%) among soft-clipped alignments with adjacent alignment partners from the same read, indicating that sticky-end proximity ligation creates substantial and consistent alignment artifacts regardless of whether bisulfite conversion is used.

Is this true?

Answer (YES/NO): YES